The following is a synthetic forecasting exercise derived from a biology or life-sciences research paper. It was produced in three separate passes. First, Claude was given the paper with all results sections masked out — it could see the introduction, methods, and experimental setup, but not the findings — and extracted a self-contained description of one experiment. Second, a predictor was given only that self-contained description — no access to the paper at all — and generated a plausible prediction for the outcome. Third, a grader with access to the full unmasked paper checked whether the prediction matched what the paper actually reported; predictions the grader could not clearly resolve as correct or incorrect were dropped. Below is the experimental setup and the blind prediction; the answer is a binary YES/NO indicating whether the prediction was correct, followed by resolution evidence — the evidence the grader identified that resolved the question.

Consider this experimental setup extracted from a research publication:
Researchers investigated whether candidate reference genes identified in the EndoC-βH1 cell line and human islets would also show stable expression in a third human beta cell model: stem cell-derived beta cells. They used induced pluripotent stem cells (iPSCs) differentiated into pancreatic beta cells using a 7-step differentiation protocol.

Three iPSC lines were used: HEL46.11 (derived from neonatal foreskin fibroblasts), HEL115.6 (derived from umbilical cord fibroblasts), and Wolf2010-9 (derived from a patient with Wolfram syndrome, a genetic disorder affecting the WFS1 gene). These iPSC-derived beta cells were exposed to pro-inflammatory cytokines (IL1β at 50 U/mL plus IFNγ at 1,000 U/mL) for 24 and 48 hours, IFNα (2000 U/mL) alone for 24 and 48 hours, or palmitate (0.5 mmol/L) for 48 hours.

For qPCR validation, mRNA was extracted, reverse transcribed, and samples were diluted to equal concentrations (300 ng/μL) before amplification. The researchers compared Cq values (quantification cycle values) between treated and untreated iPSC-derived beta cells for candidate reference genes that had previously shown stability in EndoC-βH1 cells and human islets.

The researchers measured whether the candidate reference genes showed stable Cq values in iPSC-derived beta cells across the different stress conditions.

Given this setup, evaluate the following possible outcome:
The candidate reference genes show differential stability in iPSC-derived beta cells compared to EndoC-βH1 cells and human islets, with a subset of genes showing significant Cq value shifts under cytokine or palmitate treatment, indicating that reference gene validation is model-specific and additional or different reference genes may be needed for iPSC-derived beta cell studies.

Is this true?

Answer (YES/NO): NO